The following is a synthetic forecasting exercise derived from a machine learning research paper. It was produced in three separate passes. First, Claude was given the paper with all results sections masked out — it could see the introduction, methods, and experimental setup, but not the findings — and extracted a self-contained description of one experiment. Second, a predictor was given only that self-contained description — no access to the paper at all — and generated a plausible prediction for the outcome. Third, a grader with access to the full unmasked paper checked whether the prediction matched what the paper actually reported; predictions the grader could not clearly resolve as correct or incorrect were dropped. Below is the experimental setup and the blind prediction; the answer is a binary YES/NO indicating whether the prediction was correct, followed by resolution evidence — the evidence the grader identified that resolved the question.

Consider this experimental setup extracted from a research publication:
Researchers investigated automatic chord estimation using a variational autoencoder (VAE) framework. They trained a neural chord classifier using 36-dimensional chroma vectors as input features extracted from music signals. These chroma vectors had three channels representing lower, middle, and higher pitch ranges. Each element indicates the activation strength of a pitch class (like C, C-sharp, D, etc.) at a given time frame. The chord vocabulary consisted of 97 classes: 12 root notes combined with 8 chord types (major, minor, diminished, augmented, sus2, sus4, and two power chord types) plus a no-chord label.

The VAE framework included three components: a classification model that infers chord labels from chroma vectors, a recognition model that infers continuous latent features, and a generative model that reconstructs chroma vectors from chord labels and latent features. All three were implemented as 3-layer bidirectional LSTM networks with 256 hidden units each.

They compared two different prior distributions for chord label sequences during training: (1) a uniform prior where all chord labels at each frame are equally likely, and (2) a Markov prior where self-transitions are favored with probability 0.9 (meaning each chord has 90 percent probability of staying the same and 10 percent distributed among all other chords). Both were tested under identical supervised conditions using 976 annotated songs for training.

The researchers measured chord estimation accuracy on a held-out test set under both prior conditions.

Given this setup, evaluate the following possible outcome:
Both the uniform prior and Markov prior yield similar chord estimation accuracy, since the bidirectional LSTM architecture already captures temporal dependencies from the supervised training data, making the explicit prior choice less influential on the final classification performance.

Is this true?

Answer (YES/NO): NO